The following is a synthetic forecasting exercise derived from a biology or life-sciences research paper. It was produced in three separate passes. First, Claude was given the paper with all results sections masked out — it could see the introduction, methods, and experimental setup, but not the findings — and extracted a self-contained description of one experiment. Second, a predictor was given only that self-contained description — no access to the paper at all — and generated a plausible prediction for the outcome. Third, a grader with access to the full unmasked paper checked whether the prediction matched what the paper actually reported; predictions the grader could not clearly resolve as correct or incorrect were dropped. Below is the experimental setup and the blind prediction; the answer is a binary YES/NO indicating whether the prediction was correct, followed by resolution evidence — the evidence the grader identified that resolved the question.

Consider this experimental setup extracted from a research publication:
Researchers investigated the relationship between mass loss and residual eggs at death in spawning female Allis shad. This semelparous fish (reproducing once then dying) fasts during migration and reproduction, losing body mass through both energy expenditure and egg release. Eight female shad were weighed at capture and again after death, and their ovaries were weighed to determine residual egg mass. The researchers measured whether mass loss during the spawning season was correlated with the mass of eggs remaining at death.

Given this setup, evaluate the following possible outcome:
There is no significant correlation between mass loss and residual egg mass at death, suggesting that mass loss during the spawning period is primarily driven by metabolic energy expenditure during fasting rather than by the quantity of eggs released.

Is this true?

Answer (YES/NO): YES